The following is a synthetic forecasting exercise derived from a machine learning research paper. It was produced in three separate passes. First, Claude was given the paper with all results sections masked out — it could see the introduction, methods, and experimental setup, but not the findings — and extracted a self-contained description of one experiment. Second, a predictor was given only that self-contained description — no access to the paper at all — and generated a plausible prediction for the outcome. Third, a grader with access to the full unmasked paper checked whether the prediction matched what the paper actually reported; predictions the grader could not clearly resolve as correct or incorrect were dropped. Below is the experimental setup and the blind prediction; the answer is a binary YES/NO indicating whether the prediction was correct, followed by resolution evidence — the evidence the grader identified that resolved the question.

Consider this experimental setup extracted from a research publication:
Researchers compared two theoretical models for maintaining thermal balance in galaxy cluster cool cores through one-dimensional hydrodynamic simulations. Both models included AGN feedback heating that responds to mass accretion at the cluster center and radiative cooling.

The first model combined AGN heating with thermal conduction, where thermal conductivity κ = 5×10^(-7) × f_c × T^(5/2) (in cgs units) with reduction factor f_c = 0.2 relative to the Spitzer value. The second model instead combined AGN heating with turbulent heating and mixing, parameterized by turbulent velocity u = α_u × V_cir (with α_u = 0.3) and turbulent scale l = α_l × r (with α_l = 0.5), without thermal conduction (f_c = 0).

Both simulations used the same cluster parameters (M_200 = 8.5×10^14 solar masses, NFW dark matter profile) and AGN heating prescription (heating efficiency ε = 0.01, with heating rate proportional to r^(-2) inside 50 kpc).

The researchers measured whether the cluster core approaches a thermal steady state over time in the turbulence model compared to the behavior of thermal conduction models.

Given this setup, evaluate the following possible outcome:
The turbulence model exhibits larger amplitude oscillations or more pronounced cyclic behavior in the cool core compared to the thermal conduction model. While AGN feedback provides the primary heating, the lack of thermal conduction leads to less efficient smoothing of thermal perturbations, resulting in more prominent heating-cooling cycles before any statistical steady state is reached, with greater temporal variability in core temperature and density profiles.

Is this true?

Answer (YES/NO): NO